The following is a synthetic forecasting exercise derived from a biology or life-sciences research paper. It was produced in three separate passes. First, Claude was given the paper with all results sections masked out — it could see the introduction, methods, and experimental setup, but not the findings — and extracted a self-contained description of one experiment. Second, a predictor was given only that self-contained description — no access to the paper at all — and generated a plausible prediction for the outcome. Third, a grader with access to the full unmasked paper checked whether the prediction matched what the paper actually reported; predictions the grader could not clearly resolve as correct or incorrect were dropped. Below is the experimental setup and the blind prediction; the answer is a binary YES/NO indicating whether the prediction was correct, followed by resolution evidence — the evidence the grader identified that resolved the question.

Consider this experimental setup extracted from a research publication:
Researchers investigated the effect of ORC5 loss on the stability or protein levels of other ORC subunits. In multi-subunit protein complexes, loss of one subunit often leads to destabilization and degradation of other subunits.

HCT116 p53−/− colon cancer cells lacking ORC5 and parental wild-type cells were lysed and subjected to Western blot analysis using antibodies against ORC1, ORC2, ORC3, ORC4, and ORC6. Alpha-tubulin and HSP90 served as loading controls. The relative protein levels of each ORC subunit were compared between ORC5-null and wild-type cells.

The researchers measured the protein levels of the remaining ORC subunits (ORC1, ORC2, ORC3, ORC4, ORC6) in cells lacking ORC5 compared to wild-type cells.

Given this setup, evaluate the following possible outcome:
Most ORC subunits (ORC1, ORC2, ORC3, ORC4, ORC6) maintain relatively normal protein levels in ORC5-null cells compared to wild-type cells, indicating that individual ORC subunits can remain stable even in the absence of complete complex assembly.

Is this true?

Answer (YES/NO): NO